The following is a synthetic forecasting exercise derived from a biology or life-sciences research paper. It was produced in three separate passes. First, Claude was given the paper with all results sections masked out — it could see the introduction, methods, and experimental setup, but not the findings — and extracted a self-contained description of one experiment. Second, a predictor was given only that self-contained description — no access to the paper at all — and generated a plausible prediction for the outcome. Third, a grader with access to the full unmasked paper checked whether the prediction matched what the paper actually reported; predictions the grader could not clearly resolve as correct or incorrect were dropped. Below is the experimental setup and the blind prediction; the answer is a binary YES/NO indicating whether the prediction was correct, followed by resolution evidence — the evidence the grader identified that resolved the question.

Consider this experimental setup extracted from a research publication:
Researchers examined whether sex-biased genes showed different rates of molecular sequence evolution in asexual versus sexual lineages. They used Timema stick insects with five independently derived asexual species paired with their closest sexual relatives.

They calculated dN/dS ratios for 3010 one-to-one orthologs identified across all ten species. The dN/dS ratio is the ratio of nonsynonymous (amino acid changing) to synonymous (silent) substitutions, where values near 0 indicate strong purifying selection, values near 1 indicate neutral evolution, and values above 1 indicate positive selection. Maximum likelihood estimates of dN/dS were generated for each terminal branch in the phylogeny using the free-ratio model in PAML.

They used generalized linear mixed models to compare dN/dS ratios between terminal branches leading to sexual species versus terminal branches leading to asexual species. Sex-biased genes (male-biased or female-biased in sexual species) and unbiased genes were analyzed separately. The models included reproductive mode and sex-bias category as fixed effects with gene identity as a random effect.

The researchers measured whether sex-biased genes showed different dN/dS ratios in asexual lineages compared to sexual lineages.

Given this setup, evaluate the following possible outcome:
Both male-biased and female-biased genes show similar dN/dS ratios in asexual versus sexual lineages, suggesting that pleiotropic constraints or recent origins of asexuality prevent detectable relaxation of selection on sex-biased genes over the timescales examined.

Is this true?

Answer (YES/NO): YES